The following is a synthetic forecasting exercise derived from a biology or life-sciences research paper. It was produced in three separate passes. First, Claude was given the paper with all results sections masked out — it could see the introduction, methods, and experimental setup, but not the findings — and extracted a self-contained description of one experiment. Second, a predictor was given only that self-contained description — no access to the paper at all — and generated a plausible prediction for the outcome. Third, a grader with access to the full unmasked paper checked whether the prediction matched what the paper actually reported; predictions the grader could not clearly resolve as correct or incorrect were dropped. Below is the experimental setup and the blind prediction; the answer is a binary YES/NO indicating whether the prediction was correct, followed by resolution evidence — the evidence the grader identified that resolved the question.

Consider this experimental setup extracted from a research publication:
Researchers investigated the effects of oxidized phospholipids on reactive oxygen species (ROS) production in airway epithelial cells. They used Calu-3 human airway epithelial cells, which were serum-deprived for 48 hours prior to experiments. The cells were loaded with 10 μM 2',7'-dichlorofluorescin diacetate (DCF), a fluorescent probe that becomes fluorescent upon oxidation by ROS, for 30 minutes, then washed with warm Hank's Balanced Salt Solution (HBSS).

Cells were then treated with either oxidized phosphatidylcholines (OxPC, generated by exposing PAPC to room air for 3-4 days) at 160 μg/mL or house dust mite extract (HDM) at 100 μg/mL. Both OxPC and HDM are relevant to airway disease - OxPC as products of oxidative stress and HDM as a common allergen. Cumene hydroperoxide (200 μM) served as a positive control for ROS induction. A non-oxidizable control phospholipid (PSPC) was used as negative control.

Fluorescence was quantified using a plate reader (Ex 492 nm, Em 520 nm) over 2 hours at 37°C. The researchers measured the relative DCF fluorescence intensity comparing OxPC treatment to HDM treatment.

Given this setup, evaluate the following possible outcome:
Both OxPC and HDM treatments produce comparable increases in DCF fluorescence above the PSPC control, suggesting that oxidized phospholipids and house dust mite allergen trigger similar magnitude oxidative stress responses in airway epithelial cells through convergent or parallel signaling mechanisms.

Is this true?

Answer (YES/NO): NO